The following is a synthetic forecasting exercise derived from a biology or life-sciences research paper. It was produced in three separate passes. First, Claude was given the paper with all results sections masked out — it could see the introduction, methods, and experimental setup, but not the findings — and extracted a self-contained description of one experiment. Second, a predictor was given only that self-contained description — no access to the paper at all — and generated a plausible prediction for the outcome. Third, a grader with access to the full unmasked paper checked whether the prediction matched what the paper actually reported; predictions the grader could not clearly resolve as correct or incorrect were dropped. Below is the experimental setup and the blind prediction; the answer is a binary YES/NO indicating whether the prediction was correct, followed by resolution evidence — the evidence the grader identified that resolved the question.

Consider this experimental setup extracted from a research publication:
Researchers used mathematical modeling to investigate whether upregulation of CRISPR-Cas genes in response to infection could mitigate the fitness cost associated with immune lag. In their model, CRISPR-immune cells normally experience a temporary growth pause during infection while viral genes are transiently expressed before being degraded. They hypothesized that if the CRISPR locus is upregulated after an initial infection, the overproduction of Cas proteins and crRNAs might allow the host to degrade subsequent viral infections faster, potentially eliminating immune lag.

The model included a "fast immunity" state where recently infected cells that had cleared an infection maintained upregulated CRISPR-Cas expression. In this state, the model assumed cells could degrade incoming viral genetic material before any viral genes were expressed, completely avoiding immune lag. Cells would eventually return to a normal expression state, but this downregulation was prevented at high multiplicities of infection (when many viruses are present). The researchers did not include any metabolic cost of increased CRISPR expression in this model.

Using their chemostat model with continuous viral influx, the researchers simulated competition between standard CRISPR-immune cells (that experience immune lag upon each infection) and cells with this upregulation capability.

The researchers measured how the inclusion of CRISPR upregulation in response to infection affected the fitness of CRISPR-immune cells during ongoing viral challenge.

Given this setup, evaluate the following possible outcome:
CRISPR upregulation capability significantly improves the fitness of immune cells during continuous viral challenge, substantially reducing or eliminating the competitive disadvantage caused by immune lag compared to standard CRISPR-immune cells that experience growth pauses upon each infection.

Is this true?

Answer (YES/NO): YES